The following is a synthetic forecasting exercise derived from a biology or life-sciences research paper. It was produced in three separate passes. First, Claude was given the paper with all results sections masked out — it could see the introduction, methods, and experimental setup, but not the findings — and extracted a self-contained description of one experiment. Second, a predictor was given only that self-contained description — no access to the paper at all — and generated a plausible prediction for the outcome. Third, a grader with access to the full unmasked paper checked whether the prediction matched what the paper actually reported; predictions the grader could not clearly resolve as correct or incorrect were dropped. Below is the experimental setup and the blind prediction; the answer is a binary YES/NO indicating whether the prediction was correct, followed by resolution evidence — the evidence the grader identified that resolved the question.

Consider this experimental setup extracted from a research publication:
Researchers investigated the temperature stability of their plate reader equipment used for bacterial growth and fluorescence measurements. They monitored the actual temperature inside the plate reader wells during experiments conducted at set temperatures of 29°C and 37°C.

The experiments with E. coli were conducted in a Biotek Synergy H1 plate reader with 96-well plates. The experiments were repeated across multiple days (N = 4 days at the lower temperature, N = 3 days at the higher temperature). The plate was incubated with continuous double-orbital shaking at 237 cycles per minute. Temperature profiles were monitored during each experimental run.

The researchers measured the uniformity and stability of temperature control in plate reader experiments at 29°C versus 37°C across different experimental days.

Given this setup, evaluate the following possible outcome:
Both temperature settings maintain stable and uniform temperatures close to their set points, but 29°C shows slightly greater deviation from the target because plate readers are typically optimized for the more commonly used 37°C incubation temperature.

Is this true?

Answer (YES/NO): NO